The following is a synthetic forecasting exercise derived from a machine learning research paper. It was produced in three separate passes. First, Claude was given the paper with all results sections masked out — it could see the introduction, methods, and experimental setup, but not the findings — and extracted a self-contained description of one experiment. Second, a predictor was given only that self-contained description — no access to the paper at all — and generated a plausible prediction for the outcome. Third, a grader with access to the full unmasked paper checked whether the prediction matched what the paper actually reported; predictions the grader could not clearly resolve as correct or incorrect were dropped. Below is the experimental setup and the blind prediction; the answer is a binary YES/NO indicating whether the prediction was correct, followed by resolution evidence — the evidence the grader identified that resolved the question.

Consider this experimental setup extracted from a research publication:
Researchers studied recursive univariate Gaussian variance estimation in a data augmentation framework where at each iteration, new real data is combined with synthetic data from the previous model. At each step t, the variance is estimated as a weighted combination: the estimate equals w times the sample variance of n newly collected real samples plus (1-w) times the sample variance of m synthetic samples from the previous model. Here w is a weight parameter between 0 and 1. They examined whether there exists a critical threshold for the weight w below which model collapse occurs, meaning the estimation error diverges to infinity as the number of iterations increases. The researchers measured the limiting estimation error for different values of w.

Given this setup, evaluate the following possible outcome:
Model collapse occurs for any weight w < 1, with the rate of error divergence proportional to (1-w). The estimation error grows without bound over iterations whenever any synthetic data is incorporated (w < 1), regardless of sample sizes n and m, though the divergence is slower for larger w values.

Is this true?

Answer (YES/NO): NO